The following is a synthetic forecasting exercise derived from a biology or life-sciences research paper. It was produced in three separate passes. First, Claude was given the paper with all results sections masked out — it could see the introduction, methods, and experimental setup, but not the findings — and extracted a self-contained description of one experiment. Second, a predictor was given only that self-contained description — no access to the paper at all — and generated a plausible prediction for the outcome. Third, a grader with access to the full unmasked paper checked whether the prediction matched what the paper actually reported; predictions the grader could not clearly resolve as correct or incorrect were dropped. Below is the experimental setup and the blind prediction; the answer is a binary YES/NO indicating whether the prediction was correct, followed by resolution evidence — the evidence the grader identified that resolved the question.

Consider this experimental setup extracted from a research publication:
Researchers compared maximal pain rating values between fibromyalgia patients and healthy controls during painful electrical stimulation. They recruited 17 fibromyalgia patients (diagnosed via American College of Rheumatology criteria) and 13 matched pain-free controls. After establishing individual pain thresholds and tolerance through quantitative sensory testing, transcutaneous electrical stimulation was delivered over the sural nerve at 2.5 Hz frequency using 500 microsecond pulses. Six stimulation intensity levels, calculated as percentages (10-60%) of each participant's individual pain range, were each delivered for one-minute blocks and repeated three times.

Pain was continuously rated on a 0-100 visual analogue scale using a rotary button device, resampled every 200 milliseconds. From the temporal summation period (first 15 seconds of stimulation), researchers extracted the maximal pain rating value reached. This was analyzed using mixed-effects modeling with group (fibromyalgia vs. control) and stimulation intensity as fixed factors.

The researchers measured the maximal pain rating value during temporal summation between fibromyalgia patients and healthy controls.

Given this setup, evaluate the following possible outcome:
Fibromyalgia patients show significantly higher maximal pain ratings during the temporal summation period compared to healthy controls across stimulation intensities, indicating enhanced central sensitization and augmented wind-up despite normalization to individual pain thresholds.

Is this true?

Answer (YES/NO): NO